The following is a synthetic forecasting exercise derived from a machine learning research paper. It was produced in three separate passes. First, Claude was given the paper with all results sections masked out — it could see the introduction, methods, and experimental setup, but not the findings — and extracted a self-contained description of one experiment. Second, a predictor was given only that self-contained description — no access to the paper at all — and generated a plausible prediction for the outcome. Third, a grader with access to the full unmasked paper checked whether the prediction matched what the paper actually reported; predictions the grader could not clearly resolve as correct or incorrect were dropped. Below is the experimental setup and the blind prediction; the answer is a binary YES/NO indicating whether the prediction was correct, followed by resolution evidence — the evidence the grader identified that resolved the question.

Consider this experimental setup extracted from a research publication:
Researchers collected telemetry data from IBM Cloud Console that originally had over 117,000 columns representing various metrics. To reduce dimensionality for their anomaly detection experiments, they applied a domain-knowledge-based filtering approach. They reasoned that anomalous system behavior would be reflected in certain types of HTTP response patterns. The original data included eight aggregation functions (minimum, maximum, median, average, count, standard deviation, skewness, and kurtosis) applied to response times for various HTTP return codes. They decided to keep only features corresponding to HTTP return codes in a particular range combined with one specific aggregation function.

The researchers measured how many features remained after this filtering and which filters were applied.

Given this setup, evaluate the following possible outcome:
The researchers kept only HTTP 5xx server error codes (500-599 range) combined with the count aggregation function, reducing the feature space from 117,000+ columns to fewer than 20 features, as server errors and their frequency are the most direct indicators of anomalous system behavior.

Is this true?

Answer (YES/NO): NO